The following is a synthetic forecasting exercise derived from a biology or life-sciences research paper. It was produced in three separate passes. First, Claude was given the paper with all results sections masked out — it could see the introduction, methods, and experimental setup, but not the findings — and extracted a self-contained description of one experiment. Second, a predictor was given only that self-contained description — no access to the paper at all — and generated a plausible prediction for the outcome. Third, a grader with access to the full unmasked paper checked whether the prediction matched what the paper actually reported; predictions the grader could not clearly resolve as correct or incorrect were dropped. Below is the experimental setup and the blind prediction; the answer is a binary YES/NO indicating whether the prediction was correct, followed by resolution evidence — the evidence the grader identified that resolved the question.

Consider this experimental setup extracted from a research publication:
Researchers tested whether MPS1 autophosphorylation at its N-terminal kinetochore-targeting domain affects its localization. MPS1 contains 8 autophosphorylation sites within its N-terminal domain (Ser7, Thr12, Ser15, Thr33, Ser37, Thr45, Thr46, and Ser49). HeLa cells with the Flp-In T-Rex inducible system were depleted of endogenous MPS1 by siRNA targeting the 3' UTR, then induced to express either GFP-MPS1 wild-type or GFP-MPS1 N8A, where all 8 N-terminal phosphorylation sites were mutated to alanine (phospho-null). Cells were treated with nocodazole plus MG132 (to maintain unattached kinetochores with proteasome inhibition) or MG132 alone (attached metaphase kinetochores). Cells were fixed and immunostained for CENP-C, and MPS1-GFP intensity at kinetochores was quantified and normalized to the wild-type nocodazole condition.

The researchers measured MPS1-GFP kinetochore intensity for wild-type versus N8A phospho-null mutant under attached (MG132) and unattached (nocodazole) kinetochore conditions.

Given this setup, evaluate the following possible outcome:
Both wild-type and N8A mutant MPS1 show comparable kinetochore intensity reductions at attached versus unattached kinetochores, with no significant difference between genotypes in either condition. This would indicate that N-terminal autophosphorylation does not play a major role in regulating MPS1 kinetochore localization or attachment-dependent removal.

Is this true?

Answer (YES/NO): NO